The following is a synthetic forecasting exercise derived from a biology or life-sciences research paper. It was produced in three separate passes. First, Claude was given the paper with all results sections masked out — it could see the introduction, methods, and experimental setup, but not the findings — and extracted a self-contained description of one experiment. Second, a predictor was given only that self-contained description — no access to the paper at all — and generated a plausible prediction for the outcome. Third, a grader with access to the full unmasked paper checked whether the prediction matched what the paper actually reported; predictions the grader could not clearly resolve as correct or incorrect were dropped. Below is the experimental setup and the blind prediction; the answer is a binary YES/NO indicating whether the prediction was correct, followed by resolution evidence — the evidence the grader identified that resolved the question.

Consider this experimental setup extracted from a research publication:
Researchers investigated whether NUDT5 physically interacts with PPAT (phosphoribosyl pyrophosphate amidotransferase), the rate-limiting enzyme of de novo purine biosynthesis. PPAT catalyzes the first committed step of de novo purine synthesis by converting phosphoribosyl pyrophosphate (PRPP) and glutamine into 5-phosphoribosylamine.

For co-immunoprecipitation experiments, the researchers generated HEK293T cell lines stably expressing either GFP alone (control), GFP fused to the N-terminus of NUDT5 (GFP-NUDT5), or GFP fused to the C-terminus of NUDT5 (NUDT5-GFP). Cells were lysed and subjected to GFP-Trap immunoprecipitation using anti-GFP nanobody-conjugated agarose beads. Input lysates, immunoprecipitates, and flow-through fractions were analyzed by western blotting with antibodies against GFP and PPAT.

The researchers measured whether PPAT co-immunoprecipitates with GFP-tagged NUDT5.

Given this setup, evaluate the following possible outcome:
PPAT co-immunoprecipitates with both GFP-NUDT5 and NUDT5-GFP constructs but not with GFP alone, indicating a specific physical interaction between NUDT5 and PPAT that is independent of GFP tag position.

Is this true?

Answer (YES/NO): NO